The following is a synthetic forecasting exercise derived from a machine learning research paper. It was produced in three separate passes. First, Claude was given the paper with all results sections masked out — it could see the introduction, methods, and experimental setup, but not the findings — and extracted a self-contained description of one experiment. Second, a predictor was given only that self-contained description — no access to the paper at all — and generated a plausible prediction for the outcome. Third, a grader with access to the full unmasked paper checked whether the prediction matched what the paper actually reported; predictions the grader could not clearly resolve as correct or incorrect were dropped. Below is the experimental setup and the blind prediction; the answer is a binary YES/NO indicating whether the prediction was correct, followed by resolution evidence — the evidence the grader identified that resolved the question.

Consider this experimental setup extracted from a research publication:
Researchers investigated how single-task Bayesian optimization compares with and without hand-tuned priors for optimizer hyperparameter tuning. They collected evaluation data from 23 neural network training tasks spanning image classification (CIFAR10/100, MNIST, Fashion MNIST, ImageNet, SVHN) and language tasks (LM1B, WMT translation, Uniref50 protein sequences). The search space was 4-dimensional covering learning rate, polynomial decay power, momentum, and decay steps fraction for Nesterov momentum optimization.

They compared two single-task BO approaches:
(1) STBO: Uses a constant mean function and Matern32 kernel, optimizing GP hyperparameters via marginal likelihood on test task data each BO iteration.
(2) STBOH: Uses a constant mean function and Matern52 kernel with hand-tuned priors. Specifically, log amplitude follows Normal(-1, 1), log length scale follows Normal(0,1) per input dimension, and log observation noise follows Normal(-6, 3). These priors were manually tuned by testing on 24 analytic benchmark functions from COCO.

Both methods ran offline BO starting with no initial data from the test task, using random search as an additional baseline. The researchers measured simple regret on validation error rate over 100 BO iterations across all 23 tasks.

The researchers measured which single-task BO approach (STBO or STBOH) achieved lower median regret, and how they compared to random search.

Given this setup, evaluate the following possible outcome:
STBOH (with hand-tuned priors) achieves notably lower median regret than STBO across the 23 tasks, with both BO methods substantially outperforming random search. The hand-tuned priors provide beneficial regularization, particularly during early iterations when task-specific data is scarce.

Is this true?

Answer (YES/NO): NO